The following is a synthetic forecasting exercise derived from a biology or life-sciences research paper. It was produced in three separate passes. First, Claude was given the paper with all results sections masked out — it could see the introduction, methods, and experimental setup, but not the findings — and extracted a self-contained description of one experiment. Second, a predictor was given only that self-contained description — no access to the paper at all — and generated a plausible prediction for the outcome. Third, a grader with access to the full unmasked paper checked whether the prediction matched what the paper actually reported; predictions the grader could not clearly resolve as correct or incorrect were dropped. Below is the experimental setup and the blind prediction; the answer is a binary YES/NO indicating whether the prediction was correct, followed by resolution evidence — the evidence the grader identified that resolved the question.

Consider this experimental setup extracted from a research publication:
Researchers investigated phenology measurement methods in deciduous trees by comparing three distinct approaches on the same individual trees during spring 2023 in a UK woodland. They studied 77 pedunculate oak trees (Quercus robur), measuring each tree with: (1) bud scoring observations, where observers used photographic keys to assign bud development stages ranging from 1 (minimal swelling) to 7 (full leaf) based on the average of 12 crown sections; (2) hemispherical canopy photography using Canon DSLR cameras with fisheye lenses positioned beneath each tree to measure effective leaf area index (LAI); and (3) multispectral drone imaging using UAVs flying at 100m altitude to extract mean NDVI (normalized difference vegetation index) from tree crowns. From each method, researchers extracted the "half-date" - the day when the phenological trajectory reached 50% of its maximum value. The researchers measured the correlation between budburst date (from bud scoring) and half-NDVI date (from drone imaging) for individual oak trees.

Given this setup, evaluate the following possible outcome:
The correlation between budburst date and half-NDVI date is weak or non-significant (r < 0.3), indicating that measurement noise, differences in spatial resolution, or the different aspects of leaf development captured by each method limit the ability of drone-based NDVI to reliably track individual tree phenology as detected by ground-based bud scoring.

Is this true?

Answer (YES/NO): NO